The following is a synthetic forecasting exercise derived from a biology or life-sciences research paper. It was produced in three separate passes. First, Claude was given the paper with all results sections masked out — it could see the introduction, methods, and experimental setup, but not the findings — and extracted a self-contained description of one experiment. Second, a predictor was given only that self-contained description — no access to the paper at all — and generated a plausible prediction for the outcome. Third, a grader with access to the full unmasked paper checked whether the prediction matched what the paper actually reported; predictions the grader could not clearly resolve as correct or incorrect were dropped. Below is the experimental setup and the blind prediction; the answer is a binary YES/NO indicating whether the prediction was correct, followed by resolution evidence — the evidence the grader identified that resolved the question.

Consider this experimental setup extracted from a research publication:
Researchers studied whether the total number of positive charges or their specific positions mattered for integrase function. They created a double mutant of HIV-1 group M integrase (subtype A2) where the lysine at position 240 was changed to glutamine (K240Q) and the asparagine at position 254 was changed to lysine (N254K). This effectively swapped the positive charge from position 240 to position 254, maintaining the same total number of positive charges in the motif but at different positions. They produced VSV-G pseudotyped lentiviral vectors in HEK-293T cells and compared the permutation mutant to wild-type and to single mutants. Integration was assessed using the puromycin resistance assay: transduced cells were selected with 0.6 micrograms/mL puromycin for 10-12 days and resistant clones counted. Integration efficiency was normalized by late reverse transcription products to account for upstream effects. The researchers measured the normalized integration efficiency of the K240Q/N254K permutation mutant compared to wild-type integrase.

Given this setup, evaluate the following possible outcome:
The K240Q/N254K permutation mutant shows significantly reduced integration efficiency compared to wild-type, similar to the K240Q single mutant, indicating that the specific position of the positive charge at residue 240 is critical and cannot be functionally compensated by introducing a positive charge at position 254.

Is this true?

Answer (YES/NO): NO